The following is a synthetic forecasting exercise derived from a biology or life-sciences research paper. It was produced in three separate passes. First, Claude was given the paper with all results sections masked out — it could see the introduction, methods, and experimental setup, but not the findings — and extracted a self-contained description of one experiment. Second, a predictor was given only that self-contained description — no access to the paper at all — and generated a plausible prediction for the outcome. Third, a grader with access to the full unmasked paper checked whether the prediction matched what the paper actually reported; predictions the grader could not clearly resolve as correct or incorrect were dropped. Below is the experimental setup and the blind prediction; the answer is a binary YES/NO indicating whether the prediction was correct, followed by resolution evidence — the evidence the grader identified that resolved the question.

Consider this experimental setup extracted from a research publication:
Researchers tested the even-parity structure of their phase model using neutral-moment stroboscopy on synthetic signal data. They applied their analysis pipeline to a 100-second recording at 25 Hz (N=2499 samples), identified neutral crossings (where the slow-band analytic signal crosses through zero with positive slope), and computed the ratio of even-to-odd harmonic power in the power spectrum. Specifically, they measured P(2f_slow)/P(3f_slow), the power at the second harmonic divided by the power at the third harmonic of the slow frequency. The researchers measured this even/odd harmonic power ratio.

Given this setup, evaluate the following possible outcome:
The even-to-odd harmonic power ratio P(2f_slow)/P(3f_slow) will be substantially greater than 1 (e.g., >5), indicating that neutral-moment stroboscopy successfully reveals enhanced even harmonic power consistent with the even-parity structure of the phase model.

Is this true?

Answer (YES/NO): NO